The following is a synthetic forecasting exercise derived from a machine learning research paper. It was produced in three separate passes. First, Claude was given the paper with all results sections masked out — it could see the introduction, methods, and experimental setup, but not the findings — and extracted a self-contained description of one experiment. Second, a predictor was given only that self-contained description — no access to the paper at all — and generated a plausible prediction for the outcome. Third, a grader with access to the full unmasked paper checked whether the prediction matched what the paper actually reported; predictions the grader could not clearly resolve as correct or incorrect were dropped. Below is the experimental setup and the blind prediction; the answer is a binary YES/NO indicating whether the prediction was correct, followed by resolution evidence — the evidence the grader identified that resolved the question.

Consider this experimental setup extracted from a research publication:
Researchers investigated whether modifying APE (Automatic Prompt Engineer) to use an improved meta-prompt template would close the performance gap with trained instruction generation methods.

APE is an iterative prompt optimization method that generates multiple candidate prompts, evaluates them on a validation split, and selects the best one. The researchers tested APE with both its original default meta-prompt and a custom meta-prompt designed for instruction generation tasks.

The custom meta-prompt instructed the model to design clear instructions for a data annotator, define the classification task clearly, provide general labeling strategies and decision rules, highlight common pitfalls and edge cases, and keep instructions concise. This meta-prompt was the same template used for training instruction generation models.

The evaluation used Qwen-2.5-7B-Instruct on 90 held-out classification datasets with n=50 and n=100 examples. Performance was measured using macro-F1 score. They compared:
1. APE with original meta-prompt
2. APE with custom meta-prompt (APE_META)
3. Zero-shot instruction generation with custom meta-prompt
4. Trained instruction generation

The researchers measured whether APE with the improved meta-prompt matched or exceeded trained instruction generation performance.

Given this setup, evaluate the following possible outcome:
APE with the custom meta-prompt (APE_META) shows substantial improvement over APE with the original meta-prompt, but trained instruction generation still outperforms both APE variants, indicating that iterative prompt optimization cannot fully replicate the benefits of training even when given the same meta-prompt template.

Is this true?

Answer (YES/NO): NO